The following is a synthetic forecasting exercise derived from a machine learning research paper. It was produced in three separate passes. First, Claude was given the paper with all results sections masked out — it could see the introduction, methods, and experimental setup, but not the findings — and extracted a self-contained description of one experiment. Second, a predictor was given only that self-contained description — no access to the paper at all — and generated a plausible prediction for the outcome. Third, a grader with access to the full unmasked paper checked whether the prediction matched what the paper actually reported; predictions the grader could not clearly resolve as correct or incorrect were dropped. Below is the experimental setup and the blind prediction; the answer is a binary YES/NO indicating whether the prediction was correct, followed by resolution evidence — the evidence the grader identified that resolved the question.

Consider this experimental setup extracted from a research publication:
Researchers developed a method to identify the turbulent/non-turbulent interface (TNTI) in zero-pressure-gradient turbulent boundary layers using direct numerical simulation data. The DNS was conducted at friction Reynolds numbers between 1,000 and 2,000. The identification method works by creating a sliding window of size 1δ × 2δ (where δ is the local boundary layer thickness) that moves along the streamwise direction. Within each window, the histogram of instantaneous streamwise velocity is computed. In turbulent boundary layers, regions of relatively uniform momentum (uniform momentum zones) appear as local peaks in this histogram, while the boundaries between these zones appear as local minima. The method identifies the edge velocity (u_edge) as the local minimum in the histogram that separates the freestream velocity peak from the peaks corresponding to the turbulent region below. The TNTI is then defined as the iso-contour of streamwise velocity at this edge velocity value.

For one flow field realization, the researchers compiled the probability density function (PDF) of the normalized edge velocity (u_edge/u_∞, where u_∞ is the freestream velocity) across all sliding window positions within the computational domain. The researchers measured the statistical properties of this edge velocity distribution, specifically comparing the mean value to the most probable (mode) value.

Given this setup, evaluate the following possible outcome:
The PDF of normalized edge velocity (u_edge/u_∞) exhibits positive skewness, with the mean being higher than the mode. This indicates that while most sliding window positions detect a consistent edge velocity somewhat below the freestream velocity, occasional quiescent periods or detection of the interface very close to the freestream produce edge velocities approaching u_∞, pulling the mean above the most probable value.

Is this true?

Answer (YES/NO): NO